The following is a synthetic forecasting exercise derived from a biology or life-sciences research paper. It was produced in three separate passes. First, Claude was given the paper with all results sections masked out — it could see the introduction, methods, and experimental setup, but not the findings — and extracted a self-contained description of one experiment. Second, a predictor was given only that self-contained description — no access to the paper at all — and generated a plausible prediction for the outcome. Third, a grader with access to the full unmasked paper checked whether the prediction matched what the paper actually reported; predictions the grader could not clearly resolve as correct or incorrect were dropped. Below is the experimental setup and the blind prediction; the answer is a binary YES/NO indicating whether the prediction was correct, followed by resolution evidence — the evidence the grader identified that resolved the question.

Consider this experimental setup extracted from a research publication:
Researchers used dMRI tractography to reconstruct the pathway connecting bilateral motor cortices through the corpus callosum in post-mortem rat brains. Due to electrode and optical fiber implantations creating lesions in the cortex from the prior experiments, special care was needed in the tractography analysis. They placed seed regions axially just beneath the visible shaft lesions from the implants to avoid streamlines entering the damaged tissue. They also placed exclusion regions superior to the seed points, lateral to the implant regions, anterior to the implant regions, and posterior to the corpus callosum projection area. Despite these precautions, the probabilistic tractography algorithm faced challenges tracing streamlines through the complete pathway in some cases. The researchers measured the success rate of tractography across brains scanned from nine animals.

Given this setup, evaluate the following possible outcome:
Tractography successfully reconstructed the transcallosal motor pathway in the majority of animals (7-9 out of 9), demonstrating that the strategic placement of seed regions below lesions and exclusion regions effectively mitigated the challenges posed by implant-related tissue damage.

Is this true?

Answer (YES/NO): YES